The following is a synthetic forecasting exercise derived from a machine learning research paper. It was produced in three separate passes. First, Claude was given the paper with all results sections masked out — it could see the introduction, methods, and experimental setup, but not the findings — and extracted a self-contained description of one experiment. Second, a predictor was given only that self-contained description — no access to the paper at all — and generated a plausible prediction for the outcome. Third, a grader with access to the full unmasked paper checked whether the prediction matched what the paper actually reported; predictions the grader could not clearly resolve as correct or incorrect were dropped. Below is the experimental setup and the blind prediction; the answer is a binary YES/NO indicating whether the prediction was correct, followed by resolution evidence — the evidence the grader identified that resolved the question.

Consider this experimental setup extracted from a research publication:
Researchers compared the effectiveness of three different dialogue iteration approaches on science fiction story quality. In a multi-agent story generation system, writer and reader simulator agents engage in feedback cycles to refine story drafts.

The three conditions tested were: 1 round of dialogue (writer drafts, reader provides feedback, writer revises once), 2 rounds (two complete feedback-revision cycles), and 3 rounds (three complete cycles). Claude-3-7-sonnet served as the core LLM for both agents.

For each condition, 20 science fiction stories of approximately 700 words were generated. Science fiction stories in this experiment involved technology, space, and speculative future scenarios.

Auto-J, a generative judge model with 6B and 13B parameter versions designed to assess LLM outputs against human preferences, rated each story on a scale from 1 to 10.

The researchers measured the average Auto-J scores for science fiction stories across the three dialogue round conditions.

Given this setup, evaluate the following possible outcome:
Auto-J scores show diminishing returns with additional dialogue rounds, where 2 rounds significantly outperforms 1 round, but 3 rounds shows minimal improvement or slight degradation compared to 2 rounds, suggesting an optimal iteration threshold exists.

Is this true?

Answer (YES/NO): NO